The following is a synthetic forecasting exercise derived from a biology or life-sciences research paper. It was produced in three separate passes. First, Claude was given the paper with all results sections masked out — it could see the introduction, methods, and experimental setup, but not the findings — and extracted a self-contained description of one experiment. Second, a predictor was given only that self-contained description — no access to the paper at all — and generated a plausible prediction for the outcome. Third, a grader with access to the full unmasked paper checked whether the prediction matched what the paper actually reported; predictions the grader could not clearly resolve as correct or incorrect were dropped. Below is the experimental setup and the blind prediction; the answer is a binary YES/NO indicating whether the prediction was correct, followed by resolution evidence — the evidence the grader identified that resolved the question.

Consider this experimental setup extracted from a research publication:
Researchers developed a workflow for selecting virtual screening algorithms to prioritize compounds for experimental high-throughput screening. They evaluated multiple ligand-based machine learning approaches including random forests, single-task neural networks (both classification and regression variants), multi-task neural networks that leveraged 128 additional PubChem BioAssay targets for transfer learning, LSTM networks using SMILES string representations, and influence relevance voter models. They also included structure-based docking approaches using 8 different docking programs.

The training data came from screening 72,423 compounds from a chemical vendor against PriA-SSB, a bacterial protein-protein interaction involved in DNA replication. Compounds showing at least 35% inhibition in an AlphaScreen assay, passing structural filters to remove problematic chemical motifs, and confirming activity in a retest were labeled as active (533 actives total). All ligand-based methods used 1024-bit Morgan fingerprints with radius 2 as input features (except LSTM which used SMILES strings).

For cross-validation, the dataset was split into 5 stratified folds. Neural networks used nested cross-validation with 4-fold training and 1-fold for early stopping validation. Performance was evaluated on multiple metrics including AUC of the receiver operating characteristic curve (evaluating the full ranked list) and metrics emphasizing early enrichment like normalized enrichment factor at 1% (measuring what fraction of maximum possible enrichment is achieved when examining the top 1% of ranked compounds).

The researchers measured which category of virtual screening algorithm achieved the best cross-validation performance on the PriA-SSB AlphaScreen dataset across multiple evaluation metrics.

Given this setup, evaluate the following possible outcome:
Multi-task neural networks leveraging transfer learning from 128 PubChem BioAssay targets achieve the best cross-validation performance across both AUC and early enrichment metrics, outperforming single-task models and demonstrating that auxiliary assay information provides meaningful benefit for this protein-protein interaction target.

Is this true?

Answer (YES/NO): NO